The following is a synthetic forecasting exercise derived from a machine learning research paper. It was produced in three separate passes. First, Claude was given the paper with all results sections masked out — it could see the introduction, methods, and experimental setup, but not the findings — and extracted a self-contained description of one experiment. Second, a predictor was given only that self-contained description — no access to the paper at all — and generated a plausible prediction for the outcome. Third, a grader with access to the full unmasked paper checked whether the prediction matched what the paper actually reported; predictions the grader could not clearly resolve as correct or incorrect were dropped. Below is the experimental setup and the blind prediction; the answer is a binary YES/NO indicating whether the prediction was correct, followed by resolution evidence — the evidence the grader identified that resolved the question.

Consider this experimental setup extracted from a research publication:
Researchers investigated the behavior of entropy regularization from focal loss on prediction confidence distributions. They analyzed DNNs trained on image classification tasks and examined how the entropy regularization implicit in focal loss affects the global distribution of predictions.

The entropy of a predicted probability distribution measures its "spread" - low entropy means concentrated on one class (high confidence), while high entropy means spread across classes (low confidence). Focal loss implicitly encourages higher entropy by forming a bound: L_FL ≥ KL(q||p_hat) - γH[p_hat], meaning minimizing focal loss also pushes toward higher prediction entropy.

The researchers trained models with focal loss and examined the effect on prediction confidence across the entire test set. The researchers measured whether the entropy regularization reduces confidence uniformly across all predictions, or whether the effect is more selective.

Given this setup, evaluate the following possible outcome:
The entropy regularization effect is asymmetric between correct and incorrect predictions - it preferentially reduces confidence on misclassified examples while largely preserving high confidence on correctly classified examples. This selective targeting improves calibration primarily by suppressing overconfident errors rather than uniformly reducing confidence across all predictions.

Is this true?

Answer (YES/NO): NO